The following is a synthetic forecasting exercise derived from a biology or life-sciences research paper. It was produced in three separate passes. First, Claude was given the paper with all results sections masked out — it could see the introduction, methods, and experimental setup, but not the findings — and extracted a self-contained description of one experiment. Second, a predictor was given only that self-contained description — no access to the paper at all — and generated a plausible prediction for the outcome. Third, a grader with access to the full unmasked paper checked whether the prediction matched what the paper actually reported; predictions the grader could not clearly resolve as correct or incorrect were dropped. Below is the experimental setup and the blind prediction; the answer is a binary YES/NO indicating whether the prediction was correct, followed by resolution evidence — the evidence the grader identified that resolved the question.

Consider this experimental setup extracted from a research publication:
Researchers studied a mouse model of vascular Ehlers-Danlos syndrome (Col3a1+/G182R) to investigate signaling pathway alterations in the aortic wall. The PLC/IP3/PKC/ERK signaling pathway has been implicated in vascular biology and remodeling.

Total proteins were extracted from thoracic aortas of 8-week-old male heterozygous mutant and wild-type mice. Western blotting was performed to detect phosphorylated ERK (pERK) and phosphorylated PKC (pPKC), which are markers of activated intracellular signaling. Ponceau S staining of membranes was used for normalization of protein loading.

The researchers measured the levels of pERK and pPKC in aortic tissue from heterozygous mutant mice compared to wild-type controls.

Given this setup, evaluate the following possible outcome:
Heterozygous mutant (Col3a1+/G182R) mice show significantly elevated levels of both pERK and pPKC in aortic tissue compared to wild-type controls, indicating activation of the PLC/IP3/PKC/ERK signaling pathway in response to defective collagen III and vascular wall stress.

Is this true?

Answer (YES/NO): NO